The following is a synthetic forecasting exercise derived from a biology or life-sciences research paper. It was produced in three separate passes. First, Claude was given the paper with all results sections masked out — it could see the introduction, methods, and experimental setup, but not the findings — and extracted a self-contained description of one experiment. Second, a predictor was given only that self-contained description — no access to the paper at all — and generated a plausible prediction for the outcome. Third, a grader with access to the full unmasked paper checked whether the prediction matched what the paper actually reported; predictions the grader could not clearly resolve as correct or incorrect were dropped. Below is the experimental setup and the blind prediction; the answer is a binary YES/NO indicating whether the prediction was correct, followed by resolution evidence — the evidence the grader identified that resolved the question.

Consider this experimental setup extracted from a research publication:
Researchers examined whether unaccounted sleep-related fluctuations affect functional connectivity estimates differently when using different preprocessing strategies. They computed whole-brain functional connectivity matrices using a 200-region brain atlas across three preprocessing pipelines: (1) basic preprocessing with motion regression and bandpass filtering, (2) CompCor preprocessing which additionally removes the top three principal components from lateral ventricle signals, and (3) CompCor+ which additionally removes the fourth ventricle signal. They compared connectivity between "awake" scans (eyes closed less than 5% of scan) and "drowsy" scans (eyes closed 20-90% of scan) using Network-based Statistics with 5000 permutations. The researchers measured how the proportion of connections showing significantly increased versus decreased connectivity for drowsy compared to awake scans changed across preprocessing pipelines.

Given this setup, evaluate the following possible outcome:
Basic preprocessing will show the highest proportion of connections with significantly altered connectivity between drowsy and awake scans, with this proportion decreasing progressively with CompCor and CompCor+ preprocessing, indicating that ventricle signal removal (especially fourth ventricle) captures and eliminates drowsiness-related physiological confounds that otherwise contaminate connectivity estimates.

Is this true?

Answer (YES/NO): NO